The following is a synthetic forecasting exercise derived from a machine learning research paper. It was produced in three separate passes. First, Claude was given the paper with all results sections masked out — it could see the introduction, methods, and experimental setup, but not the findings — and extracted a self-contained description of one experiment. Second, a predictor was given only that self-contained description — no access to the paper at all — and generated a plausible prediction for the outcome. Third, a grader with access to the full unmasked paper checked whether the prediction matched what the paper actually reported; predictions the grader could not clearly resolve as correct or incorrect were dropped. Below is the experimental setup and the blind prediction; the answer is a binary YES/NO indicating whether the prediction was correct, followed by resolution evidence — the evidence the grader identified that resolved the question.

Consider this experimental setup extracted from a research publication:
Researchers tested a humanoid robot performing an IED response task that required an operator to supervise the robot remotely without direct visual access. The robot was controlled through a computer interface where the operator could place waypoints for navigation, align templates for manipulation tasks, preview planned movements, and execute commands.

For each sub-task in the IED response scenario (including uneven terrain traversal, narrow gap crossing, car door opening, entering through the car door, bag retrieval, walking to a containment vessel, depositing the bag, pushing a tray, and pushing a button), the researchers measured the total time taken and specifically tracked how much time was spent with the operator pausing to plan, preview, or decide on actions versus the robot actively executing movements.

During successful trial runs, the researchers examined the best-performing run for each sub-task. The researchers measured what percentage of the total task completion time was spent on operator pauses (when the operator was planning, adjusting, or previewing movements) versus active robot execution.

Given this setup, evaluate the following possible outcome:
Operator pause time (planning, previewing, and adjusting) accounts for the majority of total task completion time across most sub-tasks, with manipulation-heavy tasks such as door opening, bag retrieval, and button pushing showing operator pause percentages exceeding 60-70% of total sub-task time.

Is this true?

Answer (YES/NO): NO